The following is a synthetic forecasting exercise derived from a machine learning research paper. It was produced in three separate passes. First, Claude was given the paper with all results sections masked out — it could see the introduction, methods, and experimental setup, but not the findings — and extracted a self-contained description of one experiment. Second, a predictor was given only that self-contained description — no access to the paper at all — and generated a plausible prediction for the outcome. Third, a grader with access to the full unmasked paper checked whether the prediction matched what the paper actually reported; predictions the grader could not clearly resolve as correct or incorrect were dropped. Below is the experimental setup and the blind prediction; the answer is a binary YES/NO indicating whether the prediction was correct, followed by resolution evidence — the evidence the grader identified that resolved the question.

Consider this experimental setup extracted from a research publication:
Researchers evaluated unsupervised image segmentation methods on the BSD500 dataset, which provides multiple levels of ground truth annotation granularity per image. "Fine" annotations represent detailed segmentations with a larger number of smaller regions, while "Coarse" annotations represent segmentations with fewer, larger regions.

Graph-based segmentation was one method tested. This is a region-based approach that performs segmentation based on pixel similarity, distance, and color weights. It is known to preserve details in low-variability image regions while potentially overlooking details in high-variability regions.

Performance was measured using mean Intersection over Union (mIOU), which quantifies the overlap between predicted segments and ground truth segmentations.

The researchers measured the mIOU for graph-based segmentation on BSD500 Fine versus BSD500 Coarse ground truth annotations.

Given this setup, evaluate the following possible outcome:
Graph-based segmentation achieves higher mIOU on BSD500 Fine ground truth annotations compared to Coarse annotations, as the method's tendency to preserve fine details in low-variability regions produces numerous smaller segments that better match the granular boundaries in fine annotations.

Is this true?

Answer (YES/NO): NO